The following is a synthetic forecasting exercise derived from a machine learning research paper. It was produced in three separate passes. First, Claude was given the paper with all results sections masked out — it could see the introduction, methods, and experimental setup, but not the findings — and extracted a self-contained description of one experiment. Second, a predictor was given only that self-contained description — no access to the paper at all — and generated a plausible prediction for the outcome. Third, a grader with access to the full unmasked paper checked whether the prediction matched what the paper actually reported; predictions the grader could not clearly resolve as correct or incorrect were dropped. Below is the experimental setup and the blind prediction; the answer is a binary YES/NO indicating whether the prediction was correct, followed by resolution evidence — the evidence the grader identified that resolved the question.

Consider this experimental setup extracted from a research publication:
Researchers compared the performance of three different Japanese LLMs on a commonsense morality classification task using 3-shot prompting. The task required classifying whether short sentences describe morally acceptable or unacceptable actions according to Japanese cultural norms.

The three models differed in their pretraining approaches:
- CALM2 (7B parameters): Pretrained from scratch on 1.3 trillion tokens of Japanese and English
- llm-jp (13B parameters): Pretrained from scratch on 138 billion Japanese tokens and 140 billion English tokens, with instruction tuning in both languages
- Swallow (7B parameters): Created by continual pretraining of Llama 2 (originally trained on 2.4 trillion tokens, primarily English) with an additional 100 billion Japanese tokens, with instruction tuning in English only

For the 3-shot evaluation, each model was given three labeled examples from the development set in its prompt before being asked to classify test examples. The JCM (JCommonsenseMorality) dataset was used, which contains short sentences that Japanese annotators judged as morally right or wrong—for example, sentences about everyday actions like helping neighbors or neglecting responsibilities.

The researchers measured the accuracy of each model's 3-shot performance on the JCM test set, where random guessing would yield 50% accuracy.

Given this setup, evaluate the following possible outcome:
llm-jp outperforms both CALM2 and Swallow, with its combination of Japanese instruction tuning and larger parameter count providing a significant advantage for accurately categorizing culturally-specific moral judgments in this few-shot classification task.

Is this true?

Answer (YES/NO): NO